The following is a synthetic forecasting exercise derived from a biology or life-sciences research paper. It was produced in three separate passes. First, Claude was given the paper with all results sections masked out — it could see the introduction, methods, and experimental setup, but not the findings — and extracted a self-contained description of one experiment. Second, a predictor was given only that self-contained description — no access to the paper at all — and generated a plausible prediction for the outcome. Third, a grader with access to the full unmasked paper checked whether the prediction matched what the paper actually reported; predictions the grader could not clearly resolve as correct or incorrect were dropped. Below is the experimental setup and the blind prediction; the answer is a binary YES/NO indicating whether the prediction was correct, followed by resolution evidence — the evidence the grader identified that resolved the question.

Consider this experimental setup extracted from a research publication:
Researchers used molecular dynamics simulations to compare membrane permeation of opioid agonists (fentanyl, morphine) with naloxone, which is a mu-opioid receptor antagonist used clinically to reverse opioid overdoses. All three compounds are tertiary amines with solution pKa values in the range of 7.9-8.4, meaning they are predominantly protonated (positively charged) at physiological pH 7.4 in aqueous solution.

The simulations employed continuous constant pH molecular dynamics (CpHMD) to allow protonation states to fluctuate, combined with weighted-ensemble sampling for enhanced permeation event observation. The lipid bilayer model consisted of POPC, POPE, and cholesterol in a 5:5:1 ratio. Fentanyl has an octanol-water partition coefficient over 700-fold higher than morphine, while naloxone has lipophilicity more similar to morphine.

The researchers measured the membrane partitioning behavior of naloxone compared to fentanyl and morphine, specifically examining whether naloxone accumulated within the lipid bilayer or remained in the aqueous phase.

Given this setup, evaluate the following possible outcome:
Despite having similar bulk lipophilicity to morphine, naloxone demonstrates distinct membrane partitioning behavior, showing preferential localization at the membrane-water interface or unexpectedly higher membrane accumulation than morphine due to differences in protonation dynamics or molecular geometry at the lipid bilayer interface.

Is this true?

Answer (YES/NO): YES